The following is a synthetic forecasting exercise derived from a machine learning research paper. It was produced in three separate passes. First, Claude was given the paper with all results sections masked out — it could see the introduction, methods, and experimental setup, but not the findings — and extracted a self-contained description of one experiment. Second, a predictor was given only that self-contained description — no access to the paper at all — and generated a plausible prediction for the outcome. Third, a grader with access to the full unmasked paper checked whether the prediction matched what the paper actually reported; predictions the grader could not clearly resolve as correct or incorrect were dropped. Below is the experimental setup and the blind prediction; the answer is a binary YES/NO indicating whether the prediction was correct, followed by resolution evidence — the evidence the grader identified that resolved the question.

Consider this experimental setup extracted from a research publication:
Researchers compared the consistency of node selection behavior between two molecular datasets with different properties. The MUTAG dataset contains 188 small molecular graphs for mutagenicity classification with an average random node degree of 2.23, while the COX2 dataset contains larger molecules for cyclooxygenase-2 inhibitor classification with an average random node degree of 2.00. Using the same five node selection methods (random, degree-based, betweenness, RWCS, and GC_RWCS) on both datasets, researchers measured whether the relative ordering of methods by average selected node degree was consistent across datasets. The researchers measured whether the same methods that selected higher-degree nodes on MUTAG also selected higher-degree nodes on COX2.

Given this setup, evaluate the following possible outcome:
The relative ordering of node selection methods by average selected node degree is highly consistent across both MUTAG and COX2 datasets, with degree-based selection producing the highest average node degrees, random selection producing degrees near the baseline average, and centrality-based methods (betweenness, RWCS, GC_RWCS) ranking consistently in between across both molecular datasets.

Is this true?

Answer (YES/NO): NO